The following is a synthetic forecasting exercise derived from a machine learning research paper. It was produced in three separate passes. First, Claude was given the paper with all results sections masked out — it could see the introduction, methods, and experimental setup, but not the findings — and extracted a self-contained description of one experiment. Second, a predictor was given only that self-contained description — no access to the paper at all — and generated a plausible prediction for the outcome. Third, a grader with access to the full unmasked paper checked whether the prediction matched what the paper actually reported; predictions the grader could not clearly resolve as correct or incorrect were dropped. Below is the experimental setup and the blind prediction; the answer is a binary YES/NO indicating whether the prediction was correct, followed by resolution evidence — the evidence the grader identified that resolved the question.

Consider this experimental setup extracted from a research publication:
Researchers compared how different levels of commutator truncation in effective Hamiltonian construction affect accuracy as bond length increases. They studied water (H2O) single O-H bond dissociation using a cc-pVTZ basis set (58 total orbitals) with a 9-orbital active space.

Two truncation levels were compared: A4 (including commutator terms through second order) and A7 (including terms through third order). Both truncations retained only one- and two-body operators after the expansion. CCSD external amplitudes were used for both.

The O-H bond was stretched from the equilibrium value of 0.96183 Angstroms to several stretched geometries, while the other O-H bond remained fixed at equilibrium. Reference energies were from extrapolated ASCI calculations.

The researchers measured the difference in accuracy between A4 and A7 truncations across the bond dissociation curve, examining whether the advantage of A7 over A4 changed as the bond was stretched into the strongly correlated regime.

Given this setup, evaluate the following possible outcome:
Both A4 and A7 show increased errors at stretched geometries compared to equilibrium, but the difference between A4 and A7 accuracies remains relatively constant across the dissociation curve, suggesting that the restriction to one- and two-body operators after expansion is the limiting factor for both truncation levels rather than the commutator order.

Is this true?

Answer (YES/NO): NO